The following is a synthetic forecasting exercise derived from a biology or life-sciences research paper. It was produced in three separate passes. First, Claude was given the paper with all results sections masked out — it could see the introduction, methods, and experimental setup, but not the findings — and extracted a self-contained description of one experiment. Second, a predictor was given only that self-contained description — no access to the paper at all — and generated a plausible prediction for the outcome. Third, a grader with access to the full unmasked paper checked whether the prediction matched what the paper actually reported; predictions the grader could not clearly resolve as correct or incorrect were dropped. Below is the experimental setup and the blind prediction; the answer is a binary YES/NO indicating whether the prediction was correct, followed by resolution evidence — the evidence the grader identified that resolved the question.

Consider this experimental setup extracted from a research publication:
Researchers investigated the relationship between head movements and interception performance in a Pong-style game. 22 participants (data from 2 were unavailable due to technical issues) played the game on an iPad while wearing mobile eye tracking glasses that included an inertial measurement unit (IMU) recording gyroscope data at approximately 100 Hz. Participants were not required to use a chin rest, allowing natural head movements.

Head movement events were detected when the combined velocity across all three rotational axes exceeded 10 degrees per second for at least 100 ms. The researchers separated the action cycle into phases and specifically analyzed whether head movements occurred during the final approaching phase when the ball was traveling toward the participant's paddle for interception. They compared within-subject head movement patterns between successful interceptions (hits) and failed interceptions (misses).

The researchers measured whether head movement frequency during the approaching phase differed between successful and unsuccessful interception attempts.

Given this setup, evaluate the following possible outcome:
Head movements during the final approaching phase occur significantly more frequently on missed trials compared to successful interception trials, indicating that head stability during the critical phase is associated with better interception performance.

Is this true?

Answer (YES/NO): YES